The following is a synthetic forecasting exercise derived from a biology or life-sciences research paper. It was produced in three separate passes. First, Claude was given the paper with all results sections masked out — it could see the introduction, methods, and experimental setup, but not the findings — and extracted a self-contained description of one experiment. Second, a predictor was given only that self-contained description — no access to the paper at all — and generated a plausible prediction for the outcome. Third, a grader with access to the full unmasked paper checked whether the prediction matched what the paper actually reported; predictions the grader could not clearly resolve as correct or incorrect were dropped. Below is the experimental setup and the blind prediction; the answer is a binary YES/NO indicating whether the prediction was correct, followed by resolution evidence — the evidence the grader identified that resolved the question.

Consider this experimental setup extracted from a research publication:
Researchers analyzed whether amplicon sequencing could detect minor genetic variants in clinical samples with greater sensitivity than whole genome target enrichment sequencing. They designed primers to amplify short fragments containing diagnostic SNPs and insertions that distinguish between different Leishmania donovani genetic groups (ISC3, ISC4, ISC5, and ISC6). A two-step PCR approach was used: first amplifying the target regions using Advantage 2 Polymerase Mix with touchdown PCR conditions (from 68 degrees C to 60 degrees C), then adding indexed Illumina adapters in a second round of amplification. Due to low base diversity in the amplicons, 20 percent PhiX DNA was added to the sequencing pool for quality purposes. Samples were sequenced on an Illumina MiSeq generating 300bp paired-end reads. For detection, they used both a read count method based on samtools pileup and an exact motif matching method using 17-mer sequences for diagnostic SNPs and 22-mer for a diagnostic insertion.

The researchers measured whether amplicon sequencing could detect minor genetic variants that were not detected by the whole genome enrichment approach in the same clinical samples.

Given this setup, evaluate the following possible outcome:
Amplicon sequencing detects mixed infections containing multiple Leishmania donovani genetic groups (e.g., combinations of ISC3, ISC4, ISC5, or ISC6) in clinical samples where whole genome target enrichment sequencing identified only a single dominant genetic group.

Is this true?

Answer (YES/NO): NO